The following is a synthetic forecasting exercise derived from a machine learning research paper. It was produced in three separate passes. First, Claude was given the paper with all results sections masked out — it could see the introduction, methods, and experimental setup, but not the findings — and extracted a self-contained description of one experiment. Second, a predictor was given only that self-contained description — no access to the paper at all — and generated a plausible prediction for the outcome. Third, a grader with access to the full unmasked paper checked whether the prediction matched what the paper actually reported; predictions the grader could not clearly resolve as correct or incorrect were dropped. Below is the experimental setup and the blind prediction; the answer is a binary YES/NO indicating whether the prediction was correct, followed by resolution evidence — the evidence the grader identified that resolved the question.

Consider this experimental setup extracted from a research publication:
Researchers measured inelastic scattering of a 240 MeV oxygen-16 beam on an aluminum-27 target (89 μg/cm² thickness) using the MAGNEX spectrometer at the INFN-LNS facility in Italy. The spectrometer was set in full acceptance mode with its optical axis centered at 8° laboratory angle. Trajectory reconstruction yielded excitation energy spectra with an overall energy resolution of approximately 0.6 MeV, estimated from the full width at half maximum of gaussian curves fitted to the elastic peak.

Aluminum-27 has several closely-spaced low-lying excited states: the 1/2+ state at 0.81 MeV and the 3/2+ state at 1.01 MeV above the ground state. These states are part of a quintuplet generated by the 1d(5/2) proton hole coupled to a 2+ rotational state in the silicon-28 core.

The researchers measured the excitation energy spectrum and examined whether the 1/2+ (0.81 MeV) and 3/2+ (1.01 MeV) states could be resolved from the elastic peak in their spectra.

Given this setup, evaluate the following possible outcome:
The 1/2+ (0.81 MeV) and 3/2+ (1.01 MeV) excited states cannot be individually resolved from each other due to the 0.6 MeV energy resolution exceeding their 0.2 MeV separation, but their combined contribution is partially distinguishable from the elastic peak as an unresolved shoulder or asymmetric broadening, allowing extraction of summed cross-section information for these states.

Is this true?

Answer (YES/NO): YES